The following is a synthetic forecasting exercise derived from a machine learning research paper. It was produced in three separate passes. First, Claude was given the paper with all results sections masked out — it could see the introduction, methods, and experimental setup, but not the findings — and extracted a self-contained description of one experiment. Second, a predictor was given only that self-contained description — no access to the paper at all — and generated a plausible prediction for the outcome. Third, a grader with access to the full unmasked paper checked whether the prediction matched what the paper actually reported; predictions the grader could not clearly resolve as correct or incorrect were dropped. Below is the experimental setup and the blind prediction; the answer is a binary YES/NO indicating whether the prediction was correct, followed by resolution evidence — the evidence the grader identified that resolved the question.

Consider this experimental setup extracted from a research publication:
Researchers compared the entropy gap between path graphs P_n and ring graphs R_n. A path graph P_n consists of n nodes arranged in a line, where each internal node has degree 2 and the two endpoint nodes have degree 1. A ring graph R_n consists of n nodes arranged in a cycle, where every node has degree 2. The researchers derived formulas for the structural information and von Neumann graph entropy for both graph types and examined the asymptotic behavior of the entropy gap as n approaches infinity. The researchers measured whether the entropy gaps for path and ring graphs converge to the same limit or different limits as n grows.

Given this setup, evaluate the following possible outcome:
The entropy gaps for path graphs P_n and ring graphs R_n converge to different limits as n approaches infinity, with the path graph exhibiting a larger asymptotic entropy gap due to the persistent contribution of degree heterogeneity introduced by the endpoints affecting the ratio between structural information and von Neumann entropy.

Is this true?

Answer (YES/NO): NO